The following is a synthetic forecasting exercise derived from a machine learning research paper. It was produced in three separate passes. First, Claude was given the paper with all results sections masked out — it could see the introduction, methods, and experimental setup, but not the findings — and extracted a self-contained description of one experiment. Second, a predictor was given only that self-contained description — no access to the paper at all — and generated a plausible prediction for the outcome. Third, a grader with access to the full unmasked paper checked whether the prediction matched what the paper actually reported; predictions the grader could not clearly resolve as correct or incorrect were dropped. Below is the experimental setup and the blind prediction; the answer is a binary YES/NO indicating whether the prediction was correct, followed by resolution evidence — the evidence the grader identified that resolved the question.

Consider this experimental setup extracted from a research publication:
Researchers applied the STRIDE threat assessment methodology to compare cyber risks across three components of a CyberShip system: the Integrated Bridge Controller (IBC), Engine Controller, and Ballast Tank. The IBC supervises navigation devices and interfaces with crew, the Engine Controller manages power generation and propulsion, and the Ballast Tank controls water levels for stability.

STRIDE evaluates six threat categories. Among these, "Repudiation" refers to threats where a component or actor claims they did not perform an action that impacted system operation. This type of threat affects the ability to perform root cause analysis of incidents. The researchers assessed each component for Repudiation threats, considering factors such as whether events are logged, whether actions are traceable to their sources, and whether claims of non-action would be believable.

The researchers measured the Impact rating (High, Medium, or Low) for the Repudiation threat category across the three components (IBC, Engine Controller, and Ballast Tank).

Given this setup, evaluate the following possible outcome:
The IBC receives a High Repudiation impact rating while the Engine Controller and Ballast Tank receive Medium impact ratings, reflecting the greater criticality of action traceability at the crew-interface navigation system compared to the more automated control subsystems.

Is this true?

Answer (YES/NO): NO